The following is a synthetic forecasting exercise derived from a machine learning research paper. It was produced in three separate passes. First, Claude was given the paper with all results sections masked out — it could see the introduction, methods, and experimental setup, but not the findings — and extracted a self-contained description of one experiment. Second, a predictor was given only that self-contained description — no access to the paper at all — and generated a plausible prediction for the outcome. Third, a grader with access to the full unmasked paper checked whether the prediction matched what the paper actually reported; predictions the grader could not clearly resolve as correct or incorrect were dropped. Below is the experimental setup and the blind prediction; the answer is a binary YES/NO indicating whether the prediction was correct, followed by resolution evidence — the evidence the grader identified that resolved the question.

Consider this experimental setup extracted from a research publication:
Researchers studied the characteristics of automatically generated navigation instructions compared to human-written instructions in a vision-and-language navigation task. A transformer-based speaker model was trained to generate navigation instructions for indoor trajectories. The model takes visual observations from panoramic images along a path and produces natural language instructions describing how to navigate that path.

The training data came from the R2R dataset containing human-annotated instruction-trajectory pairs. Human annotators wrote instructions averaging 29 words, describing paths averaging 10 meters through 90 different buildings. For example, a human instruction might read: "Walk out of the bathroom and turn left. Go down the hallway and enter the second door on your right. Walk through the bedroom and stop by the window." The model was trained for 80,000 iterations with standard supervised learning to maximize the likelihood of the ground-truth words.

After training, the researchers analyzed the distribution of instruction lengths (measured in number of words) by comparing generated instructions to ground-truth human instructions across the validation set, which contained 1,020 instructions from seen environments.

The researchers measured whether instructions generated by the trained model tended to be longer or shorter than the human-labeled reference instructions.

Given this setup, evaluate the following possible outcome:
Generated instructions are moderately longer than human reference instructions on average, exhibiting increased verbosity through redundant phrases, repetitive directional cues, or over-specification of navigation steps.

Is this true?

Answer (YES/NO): NO